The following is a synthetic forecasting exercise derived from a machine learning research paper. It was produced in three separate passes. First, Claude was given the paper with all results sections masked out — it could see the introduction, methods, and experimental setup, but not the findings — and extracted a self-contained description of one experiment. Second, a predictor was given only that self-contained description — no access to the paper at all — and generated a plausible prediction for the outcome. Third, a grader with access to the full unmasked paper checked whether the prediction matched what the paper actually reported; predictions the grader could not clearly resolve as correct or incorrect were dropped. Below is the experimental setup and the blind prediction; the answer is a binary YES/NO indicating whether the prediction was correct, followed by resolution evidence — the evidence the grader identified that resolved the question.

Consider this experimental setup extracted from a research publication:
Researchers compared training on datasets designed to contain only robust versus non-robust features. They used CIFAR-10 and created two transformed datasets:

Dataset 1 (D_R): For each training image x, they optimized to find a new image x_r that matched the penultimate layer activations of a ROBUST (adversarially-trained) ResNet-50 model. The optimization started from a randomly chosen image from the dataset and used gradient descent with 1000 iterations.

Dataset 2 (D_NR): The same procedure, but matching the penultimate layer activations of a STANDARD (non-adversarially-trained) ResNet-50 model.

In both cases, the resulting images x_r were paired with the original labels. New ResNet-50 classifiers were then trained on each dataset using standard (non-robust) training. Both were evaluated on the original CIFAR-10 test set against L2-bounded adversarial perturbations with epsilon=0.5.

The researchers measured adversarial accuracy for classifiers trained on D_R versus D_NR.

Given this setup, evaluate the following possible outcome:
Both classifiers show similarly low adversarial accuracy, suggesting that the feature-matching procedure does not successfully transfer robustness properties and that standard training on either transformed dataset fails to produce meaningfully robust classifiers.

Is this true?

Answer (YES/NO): NO